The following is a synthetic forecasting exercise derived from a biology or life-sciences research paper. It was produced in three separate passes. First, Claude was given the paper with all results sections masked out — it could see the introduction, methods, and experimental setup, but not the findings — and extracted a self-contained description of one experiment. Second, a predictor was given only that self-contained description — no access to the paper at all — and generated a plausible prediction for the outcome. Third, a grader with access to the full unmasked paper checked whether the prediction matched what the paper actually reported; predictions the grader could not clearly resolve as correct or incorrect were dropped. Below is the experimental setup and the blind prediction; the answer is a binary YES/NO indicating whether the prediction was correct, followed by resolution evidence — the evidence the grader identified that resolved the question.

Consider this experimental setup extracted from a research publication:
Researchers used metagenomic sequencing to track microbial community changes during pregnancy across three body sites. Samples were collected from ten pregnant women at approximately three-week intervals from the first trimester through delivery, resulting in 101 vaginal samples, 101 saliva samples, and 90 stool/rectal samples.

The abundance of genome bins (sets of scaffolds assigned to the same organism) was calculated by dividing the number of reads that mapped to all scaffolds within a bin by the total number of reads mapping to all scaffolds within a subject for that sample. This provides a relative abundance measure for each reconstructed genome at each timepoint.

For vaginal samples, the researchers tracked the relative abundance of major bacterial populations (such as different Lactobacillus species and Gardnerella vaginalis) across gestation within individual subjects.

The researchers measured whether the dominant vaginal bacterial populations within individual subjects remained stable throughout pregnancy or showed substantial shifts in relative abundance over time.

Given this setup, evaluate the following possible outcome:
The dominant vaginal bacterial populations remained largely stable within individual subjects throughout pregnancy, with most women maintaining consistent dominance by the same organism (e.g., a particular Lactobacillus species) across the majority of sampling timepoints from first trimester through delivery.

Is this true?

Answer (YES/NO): YES